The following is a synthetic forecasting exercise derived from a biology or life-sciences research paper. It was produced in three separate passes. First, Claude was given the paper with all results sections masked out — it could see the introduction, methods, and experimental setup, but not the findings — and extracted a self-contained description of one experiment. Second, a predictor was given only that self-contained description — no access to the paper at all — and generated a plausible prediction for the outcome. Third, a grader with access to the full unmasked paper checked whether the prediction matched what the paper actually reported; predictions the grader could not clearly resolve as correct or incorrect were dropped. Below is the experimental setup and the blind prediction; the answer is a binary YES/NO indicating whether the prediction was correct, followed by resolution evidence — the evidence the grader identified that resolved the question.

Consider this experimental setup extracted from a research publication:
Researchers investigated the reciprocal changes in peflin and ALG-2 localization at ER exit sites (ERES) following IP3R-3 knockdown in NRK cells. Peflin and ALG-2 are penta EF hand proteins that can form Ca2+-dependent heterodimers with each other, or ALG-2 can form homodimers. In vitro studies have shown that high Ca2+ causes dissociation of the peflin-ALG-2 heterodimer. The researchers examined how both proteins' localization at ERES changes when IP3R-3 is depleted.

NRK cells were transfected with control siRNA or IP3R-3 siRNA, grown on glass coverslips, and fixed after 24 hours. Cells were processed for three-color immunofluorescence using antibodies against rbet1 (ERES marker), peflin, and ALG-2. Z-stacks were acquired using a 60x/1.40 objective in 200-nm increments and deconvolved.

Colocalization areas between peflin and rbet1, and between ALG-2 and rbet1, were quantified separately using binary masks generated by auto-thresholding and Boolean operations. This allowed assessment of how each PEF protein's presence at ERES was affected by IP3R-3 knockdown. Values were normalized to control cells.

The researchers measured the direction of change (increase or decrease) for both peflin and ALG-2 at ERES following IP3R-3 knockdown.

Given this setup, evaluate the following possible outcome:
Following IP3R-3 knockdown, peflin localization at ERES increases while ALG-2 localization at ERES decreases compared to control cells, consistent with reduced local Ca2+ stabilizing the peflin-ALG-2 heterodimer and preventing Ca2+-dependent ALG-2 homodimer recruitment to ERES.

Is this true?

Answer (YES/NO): NO